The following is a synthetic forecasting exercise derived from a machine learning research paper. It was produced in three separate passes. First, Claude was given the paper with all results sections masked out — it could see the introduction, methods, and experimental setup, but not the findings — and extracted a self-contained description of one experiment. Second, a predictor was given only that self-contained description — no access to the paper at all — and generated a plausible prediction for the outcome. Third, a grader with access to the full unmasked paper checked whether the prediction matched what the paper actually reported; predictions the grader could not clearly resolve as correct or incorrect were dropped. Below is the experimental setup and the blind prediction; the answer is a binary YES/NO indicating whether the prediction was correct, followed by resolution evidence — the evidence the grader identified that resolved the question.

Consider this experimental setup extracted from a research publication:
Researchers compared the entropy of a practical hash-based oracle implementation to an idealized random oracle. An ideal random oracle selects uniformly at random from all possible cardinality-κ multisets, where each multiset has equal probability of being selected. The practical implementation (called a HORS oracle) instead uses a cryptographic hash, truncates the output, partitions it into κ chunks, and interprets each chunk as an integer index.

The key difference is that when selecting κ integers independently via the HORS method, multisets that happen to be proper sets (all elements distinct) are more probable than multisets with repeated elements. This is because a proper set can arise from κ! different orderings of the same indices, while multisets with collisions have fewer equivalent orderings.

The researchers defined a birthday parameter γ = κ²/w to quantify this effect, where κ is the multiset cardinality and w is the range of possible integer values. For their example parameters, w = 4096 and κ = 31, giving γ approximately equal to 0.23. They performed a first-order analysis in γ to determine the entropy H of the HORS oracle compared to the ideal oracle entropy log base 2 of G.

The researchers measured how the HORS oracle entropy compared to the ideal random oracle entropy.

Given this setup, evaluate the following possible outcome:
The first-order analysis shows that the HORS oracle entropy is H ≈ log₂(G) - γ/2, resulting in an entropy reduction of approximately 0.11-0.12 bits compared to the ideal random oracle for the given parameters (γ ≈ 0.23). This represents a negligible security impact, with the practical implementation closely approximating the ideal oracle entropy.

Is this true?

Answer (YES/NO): NO